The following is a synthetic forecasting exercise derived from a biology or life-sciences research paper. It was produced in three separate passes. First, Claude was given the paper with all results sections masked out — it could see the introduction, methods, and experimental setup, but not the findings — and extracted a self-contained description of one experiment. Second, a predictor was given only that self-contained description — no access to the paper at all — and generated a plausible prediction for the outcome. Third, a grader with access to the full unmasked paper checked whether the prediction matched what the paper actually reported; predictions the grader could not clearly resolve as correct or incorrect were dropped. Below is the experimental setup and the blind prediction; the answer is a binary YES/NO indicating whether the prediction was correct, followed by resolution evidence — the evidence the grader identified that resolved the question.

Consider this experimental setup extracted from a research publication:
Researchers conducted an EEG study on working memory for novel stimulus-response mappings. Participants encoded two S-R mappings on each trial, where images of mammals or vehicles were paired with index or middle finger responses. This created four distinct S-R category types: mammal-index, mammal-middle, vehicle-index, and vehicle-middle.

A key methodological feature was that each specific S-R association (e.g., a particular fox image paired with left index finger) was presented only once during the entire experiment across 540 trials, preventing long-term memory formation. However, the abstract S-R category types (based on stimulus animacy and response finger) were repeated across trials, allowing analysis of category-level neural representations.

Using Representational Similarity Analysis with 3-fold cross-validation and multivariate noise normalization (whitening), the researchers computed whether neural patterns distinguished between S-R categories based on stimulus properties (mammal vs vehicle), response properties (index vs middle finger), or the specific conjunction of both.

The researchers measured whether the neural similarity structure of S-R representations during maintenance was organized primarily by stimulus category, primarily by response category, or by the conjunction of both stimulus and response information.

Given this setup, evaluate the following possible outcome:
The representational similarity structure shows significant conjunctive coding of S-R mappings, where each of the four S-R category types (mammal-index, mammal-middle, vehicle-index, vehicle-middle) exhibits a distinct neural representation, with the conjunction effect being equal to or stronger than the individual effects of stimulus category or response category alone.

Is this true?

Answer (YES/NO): NO